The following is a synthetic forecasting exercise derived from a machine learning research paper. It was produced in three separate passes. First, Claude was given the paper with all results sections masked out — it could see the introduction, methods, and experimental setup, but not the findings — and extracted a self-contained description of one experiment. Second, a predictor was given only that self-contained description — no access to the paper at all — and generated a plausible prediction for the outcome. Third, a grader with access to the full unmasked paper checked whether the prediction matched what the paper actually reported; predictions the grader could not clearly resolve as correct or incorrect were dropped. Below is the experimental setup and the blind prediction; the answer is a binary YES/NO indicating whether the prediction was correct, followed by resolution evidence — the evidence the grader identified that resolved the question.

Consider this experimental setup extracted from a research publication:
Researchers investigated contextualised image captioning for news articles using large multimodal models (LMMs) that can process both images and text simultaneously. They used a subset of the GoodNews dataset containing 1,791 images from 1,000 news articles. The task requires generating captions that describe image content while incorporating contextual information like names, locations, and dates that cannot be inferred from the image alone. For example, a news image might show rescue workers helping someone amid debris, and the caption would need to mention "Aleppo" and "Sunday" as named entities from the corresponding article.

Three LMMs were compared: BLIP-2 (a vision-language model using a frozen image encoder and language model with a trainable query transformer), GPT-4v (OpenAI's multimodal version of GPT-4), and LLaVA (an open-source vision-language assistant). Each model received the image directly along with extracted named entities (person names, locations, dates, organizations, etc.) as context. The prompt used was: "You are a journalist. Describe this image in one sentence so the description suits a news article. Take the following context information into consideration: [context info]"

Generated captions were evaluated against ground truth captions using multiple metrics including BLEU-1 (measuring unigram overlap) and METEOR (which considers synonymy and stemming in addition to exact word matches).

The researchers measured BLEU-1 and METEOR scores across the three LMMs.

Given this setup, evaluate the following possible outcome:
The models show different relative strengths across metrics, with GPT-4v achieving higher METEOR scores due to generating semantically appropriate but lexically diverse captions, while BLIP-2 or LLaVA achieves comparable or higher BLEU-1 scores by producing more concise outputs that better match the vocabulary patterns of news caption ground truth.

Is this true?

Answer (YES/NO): YES